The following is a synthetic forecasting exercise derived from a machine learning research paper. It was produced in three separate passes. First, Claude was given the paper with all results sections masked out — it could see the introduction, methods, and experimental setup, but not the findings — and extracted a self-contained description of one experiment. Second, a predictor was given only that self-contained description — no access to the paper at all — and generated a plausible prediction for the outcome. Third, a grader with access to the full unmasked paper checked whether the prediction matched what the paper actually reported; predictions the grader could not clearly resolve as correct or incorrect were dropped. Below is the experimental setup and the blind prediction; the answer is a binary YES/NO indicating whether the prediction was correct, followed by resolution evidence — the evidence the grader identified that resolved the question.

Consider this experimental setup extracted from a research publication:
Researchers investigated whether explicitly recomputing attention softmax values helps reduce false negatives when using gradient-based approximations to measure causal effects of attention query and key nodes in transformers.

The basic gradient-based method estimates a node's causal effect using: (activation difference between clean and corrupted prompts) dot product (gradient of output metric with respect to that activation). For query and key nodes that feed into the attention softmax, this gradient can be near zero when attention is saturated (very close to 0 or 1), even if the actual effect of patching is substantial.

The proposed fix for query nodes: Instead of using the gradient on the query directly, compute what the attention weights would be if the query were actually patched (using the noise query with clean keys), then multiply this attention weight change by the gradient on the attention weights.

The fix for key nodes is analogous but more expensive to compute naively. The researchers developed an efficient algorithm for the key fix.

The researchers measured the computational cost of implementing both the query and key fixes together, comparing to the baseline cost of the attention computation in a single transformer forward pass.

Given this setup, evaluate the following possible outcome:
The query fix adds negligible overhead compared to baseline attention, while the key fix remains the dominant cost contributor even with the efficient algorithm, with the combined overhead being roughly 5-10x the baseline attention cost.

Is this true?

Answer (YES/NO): NO